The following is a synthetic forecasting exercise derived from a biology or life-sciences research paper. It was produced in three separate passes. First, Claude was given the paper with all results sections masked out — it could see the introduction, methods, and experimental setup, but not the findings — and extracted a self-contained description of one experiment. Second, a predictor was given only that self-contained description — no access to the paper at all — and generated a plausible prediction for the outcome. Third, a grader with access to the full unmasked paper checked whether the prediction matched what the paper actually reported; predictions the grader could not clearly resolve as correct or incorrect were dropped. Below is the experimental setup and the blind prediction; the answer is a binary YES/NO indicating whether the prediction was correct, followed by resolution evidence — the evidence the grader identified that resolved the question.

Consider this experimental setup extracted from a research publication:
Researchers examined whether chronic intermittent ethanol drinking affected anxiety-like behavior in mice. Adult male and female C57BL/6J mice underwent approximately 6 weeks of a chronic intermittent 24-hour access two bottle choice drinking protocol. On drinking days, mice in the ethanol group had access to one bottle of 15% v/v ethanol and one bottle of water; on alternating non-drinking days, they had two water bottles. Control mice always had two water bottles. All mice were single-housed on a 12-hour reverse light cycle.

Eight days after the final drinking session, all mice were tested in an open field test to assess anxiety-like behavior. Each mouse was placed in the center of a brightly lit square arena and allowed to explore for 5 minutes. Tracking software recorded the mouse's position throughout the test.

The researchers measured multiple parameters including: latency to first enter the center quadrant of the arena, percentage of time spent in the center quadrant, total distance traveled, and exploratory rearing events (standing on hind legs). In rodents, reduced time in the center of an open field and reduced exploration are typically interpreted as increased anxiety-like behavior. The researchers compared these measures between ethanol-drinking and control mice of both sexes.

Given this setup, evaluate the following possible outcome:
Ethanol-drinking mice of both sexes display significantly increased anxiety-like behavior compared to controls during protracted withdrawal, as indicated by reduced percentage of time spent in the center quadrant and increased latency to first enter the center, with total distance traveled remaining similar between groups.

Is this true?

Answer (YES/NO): NO